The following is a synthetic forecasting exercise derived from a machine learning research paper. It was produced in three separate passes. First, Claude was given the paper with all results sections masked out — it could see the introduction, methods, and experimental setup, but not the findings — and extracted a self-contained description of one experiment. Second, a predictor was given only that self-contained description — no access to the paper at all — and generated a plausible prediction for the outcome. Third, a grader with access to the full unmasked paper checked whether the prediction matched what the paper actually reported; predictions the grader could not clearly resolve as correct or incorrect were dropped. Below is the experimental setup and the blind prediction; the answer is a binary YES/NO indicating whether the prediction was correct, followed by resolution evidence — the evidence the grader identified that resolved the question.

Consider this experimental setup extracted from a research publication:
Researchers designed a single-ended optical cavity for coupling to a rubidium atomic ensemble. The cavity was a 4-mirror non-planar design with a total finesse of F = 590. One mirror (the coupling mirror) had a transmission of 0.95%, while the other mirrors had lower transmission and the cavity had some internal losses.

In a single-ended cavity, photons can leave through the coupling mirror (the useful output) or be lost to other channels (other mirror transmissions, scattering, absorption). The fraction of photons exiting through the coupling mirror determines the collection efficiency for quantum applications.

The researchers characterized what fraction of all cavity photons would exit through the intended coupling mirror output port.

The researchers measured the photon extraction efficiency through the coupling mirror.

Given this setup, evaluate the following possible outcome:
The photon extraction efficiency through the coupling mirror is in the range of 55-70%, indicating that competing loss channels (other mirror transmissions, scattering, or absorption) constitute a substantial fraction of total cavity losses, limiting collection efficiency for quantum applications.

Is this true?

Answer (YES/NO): NO